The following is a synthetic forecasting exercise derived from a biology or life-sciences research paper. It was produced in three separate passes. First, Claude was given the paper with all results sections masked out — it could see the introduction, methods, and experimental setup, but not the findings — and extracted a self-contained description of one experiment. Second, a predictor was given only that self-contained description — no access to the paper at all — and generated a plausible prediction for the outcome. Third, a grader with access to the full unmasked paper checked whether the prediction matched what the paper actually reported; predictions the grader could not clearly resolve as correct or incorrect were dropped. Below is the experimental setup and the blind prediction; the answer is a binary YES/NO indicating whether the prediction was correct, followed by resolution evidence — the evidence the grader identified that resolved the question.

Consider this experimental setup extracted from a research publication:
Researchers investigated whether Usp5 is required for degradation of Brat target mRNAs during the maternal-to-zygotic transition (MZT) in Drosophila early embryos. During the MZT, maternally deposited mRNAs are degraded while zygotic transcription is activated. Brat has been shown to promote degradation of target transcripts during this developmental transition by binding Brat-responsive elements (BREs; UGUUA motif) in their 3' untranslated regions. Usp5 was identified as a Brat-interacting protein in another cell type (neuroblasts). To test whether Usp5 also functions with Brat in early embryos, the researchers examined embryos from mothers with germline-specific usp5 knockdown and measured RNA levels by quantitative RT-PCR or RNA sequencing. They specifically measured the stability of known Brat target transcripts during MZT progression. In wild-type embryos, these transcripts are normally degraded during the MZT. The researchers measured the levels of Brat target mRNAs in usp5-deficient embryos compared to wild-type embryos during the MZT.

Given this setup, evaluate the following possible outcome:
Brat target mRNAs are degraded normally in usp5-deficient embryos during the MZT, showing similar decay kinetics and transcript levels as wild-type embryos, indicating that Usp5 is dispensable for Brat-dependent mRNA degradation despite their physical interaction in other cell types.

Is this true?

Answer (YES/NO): NO